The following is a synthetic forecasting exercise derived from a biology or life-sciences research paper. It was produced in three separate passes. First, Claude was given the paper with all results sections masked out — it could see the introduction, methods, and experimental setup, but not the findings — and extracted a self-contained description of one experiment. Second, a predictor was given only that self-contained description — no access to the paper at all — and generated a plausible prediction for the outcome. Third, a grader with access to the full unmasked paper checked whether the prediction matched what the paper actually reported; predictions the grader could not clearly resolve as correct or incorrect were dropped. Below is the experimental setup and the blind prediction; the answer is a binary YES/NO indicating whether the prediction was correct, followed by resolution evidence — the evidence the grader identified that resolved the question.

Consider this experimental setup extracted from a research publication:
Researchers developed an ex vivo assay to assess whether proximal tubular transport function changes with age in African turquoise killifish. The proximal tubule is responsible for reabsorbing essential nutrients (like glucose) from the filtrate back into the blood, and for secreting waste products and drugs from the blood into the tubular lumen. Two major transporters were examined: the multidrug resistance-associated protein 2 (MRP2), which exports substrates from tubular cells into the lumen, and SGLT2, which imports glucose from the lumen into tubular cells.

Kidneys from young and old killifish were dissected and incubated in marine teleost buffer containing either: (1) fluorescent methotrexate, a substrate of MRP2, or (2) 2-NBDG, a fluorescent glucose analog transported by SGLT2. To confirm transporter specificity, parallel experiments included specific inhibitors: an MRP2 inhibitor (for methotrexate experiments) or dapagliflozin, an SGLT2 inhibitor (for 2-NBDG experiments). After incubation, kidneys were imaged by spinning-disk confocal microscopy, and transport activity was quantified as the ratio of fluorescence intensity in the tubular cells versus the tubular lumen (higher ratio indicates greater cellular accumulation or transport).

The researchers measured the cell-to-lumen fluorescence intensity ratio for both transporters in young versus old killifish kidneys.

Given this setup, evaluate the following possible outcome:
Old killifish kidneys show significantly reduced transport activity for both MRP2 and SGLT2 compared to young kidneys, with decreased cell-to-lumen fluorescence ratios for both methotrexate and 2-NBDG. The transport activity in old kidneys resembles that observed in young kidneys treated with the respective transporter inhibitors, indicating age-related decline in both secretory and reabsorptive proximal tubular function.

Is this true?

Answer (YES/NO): NO